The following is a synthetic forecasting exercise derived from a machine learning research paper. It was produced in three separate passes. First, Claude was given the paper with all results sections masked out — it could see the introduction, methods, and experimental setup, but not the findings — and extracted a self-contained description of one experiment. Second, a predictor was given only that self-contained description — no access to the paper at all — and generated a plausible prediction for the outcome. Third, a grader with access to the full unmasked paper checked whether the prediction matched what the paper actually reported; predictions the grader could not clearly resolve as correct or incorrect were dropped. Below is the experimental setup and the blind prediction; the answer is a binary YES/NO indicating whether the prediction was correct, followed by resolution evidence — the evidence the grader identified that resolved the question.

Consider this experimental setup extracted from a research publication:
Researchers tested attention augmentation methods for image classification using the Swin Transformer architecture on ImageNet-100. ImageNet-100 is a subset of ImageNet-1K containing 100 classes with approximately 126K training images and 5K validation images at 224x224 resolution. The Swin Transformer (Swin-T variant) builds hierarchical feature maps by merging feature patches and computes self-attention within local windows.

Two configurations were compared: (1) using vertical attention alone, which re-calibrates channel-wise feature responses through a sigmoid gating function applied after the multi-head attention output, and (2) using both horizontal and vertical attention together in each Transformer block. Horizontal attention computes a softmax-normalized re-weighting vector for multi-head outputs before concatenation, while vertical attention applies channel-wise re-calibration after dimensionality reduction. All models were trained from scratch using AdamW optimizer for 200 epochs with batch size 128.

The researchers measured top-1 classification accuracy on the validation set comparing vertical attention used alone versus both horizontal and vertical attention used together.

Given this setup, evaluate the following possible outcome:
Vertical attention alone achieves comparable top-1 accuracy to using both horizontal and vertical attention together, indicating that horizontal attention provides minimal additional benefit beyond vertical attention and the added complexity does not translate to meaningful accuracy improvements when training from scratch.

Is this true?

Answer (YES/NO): NO